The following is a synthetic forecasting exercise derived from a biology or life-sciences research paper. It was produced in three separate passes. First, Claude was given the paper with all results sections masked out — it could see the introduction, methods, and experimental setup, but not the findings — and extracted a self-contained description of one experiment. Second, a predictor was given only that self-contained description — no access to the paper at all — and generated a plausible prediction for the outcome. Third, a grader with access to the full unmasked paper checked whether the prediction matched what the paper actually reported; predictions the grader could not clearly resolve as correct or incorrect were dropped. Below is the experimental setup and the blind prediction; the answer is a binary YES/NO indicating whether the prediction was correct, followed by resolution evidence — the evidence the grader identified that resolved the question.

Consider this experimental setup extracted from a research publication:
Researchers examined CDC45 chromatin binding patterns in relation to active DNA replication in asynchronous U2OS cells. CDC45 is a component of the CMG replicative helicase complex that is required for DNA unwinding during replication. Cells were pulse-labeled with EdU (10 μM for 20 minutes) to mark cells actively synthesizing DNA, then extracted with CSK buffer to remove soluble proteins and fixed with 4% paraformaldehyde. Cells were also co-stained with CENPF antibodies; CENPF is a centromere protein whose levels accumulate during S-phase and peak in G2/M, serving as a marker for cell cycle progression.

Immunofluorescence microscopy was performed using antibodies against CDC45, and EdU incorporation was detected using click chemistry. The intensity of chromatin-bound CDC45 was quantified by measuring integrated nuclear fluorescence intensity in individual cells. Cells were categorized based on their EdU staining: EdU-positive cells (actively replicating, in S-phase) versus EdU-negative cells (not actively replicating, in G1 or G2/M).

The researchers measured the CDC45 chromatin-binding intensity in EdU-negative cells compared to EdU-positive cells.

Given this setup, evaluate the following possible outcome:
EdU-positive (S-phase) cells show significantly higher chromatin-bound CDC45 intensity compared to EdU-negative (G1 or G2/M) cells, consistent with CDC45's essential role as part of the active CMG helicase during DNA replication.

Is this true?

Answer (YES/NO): YES